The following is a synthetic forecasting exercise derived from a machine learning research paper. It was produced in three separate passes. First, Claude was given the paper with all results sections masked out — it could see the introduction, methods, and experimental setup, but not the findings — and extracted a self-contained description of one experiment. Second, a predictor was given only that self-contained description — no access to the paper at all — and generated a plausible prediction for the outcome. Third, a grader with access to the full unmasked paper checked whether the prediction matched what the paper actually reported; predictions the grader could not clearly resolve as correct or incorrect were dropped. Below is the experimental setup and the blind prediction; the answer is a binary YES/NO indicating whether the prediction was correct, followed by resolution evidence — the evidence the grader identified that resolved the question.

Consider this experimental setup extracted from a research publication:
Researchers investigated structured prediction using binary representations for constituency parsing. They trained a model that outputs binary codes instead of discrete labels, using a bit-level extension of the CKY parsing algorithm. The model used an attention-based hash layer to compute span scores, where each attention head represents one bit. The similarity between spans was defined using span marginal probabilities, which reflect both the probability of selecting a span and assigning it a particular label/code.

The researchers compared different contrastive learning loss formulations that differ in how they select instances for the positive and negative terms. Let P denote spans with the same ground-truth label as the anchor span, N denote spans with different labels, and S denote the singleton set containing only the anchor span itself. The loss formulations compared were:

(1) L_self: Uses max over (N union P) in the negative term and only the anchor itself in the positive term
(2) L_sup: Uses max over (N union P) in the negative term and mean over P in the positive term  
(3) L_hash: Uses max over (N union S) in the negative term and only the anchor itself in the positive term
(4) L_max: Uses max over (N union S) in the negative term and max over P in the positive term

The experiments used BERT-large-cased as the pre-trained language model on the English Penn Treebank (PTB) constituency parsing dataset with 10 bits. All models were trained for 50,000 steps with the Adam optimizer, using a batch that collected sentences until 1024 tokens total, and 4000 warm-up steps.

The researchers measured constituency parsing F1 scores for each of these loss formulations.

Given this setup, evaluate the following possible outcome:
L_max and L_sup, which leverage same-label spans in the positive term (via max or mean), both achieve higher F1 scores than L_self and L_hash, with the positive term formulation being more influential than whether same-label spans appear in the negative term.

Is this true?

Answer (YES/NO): NO